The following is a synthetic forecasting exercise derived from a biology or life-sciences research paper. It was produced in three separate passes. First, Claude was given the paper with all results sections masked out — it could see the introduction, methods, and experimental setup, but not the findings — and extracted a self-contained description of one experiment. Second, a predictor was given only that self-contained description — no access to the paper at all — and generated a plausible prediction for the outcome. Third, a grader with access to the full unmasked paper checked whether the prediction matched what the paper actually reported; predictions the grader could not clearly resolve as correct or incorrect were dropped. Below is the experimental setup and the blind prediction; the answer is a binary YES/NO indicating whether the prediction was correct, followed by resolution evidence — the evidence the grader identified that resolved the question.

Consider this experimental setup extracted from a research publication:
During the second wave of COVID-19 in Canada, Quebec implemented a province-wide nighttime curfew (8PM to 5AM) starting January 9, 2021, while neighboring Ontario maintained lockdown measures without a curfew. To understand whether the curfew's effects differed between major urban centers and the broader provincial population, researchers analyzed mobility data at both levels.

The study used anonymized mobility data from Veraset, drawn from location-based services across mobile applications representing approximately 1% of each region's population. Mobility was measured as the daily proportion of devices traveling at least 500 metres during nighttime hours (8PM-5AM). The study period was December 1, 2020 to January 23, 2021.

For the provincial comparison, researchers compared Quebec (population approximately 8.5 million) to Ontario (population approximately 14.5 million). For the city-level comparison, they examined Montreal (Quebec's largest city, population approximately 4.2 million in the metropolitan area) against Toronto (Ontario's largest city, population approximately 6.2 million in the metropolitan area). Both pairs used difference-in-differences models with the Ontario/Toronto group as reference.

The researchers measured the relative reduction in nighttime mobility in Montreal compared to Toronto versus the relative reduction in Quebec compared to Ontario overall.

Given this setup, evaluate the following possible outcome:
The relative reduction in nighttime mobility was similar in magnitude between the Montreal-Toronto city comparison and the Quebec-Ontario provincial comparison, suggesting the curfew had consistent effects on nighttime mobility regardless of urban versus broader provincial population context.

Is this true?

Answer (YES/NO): NO